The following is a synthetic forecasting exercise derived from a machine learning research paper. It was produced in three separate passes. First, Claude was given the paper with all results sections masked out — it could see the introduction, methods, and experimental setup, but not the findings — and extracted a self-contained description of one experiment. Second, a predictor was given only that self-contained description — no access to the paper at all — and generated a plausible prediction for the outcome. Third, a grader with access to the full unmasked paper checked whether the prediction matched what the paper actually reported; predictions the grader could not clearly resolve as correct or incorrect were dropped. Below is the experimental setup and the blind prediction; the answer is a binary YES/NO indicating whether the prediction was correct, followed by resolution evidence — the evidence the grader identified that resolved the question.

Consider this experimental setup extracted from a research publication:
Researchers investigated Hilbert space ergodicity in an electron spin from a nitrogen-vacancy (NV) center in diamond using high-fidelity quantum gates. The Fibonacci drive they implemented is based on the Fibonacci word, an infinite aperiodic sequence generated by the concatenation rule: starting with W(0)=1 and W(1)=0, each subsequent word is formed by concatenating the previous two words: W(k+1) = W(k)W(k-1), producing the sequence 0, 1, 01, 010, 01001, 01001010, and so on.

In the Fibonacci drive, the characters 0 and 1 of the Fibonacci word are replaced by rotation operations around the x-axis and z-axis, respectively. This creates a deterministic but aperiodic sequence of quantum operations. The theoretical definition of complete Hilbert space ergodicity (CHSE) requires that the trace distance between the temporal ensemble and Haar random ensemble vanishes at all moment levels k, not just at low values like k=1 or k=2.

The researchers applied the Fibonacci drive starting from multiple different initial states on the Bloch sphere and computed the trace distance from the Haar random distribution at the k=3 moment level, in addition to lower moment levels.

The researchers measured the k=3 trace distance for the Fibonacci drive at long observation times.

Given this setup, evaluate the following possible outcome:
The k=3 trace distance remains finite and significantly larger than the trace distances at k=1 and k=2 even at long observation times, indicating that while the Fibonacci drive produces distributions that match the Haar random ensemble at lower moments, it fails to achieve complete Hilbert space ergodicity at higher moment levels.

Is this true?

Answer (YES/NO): NO